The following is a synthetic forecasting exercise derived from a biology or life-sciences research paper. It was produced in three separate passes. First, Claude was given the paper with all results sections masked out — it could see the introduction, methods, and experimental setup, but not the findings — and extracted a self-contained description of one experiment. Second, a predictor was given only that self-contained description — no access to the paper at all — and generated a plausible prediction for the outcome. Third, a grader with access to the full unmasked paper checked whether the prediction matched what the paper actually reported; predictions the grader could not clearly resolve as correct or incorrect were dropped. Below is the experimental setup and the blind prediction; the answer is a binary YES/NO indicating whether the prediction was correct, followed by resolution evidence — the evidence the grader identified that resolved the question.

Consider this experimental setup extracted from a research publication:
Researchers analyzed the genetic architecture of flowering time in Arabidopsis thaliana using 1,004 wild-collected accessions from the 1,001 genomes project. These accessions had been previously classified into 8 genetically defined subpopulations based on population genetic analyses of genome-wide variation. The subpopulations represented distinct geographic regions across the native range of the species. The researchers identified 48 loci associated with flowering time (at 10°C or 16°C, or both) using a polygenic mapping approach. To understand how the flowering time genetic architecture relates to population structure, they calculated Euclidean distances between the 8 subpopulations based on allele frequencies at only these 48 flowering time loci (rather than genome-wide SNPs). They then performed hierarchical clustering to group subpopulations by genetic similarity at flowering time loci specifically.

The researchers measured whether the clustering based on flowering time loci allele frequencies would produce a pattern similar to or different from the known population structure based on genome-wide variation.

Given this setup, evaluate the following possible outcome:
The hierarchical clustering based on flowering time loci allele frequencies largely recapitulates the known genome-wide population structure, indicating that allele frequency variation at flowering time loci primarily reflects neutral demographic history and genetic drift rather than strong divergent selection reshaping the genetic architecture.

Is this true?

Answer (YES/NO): NO